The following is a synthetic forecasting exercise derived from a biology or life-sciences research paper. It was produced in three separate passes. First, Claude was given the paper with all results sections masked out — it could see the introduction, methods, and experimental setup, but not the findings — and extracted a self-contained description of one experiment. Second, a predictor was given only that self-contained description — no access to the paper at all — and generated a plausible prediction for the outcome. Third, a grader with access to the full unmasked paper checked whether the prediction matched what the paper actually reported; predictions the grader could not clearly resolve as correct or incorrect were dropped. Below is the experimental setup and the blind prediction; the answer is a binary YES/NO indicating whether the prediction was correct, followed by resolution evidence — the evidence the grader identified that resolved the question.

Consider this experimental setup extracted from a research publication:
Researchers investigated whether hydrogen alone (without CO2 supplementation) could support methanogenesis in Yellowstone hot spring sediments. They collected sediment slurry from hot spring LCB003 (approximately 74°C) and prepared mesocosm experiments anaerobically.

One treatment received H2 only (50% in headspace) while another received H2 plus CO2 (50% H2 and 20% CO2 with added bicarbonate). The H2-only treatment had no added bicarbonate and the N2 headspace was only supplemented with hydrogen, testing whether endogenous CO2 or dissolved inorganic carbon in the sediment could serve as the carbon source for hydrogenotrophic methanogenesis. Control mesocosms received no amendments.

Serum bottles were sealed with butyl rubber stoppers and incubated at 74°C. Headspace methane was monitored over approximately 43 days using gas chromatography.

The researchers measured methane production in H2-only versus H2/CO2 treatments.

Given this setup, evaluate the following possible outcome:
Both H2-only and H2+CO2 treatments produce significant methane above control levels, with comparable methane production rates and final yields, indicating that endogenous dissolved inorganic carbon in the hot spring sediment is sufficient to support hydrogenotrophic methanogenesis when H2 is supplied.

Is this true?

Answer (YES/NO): NO